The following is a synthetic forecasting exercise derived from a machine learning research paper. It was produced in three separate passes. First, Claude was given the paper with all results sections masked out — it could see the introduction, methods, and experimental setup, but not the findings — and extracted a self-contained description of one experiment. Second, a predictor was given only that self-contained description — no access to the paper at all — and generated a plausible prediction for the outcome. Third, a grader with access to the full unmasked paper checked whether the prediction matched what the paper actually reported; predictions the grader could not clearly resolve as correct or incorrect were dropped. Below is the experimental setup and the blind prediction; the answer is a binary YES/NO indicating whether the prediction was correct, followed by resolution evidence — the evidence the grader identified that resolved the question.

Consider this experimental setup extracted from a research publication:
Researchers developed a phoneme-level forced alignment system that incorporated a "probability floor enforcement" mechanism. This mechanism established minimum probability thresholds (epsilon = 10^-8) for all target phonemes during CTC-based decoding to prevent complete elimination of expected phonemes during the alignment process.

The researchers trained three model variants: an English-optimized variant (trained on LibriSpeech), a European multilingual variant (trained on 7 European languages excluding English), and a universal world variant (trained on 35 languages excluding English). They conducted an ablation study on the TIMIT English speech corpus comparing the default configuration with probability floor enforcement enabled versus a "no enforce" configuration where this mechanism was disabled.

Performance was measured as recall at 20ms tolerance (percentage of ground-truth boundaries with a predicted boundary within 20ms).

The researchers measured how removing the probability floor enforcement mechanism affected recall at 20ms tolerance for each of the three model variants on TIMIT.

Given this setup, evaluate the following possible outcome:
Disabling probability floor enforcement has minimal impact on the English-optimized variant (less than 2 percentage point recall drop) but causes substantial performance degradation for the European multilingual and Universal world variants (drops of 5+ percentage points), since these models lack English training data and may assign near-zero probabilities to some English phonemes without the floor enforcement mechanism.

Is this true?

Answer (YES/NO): NO